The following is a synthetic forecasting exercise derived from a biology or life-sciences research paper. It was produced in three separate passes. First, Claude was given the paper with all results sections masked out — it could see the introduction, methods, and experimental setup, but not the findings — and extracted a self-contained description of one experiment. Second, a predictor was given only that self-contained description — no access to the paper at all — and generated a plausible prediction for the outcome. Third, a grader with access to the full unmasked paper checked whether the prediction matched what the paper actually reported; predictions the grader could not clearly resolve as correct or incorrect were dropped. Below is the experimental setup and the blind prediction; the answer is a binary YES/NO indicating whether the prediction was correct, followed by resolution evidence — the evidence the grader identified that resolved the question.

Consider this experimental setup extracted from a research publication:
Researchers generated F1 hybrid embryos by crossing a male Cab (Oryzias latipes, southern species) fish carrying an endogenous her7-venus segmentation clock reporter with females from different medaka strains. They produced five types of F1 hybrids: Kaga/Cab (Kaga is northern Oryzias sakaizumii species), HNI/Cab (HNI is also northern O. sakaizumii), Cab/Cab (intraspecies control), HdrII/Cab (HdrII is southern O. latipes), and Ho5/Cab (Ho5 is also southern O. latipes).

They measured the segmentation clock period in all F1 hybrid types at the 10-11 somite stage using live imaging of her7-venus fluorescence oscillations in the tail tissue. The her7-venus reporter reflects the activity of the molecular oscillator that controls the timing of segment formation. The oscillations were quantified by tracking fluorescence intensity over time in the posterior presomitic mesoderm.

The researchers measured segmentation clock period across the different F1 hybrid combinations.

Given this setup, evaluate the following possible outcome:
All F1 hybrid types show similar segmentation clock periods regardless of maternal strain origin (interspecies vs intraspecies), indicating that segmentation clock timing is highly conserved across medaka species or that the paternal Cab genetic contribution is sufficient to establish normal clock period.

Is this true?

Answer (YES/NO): NO